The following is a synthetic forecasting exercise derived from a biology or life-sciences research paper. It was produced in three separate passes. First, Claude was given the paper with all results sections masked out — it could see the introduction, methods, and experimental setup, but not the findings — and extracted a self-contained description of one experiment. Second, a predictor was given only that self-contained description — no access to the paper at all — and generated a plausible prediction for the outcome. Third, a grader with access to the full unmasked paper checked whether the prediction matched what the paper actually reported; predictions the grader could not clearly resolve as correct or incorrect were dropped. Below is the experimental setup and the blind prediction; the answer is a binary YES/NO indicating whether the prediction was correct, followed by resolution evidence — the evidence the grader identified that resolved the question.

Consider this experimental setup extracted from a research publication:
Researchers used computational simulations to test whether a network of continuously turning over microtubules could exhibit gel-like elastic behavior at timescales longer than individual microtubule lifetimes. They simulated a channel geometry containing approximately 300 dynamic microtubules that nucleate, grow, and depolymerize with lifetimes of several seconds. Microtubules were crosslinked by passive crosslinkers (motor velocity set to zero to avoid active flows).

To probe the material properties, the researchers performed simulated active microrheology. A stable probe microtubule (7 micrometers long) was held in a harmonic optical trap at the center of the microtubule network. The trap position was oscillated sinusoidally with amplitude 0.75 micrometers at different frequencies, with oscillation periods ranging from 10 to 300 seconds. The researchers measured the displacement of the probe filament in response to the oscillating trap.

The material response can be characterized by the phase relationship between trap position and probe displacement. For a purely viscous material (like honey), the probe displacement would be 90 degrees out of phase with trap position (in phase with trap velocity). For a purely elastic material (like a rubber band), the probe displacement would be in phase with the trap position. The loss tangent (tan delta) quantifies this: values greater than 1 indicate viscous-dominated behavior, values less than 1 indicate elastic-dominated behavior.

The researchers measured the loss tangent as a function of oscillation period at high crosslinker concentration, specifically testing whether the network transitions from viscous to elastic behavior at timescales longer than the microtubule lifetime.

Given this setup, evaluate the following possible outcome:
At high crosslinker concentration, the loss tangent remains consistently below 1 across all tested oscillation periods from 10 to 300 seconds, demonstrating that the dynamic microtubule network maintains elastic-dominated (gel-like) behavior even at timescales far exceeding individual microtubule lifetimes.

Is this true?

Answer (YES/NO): NO